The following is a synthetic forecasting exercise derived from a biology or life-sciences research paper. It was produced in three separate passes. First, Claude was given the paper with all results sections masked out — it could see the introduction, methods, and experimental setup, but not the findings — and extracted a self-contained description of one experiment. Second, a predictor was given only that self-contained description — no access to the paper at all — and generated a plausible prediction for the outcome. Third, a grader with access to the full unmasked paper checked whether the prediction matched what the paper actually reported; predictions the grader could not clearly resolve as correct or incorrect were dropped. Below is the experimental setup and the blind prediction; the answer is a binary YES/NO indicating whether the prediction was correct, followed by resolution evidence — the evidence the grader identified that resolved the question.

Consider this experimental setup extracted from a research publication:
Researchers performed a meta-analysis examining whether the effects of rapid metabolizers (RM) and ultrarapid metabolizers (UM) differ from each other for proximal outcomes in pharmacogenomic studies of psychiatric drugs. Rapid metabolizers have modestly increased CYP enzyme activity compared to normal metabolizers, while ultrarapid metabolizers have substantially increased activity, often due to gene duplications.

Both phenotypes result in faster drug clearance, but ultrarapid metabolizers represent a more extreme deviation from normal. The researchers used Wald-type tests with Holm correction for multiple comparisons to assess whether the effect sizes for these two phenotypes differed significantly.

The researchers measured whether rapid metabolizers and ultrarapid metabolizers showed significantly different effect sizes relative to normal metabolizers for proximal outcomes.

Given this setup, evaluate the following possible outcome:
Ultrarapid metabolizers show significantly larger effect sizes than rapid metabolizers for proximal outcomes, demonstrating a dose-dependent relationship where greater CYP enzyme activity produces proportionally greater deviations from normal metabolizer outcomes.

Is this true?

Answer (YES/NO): NO